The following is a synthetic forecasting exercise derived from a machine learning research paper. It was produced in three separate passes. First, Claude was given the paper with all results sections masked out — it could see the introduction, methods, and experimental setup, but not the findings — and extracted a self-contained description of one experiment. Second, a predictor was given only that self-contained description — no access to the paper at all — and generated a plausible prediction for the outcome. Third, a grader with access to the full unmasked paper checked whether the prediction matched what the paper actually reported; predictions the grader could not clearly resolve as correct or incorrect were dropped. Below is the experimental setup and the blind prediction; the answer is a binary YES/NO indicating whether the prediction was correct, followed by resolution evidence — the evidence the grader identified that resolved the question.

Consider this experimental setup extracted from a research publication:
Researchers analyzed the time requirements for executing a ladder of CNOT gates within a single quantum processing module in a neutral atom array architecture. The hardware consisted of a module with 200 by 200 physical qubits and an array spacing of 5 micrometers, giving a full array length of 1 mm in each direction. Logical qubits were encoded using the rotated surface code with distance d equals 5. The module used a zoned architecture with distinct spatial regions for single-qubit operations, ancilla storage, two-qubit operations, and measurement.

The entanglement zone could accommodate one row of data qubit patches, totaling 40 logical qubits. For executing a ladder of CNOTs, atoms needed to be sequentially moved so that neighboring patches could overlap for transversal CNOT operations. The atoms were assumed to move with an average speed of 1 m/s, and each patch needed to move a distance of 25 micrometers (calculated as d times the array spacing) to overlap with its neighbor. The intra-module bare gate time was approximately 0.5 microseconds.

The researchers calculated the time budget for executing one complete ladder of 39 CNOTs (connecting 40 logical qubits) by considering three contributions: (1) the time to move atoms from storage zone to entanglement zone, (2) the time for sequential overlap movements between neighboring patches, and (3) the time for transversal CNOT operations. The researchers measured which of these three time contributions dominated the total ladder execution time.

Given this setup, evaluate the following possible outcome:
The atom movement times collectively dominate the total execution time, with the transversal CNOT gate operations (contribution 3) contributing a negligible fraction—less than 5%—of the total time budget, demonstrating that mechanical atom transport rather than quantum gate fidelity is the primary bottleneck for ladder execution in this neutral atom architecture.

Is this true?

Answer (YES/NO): YES